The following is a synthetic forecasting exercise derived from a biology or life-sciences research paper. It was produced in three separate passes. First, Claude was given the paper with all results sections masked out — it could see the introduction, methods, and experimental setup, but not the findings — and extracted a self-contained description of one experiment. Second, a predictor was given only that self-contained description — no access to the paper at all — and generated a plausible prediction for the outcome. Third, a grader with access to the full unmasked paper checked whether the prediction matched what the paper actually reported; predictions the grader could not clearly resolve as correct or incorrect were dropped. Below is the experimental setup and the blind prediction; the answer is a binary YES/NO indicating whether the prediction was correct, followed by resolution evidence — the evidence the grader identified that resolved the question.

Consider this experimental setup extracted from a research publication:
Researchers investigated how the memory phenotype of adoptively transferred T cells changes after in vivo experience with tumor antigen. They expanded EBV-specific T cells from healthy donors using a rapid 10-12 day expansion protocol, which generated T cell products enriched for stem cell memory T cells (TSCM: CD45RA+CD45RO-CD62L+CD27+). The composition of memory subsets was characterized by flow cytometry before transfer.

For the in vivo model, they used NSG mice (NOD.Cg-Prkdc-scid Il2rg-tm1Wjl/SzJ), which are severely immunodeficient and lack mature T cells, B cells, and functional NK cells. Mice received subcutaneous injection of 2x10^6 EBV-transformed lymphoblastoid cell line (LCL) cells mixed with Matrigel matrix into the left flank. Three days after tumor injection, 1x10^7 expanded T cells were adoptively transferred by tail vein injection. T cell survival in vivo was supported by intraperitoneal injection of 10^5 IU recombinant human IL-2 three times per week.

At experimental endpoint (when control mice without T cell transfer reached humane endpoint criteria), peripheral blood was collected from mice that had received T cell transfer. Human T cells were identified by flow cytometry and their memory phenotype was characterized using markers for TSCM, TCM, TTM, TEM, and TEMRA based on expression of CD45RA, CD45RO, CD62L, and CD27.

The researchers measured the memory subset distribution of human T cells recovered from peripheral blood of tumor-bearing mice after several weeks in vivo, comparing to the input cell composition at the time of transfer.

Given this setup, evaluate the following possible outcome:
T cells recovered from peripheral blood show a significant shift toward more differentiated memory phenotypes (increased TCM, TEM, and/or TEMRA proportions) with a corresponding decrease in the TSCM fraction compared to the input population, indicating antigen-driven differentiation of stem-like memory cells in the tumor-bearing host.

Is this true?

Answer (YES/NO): YES